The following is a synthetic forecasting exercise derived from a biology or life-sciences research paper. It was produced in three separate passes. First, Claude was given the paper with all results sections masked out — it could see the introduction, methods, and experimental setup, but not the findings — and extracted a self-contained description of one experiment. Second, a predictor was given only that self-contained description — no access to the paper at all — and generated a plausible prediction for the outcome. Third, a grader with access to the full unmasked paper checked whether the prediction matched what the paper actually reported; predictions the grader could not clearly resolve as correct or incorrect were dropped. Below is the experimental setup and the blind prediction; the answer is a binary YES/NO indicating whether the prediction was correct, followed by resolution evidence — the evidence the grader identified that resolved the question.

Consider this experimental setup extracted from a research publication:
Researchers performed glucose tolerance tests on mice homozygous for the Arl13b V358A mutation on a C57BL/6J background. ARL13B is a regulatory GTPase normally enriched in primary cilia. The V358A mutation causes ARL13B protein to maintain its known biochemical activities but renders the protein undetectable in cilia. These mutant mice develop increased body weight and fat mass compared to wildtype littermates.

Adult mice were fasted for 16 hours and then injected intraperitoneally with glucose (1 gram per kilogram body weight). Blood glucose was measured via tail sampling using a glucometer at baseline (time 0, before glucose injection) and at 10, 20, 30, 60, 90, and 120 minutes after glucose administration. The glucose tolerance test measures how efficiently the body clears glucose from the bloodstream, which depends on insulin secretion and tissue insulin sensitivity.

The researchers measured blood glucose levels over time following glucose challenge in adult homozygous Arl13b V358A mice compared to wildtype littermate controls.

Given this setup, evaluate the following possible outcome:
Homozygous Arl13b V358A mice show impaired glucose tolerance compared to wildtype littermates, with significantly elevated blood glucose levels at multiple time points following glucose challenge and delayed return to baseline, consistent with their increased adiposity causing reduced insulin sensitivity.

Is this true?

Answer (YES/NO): NO